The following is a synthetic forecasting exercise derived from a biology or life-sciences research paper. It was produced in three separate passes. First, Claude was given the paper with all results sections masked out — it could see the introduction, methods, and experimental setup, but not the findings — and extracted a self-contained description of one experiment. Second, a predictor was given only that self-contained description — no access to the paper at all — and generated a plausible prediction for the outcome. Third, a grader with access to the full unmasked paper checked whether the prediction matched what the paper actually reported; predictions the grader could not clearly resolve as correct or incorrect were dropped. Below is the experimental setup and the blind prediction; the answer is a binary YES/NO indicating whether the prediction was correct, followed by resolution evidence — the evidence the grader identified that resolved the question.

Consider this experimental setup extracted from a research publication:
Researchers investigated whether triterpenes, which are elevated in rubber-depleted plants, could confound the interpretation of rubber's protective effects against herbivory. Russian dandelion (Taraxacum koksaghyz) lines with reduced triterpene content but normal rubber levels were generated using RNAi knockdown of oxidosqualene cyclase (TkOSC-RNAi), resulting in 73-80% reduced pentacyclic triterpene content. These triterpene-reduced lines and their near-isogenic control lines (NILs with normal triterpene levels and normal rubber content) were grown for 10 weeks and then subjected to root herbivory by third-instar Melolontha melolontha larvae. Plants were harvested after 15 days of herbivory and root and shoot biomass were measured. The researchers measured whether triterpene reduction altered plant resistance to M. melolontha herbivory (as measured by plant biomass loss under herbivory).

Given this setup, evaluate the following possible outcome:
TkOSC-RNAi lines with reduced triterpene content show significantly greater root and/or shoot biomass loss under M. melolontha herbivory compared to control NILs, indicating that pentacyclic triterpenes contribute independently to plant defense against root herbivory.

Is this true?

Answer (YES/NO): NO